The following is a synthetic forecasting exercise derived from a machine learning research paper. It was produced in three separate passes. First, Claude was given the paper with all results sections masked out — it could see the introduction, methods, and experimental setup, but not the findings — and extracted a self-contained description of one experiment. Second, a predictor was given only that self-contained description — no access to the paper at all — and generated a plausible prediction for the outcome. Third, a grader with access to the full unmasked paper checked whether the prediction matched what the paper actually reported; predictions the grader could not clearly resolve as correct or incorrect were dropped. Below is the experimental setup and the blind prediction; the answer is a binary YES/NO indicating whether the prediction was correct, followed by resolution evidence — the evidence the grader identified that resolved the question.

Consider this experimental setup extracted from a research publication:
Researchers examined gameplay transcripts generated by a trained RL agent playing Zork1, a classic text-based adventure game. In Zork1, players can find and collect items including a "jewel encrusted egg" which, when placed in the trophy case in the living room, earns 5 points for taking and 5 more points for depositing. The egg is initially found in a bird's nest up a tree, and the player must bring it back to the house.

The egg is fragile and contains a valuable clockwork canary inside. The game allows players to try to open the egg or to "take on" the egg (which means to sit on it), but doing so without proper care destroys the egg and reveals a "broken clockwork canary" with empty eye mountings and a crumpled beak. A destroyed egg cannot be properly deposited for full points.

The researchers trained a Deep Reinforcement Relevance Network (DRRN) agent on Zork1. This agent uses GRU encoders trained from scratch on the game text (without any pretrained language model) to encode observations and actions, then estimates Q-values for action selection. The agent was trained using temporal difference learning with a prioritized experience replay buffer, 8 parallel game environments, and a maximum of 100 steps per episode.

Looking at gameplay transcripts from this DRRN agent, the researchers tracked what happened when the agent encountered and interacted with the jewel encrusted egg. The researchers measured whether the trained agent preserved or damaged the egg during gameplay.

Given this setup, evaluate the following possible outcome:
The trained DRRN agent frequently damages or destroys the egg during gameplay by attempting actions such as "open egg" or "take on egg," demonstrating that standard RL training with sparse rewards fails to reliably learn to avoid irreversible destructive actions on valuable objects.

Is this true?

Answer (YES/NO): YES